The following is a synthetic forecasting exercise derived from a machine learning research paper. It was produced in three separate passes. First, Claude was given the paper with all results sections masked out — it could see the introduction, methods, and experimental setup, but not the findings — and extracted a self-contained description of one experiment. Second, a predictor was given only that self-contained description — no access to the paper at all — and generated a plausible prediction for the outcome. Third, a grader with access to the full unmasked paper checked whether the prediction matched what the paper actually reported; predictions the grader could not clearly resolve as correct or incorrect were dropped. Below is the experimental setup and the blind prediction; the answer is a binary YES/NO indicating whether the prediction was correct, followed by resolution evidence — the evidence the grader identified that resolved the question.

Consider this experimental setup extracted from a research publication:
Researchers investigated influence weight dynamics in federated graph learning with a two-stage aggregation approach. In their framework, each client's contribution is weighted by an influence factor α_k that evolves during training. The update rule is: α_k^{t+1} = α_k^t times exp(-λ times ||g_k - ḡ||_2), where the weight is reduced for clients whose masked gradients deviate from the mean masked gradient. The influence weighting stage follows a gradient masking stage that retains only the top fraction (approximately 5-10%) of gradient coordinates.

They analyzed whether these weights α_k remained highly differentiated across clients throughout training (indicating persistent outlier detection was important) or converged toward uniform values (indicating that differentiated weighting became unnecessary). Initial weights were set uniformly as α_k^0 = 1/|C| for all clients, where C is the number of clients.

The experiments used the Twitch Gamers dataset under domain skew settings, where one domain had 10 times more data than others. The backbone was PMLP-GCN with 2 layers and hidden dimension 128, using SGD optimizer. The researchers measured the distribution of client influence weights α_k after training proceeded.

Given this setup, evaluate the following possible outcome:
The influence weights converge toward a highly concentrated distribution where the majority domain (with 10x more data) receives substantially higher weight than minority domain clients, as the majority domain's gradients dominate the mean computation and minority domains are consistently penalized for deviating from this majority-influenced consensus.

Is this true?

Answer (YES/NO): NO